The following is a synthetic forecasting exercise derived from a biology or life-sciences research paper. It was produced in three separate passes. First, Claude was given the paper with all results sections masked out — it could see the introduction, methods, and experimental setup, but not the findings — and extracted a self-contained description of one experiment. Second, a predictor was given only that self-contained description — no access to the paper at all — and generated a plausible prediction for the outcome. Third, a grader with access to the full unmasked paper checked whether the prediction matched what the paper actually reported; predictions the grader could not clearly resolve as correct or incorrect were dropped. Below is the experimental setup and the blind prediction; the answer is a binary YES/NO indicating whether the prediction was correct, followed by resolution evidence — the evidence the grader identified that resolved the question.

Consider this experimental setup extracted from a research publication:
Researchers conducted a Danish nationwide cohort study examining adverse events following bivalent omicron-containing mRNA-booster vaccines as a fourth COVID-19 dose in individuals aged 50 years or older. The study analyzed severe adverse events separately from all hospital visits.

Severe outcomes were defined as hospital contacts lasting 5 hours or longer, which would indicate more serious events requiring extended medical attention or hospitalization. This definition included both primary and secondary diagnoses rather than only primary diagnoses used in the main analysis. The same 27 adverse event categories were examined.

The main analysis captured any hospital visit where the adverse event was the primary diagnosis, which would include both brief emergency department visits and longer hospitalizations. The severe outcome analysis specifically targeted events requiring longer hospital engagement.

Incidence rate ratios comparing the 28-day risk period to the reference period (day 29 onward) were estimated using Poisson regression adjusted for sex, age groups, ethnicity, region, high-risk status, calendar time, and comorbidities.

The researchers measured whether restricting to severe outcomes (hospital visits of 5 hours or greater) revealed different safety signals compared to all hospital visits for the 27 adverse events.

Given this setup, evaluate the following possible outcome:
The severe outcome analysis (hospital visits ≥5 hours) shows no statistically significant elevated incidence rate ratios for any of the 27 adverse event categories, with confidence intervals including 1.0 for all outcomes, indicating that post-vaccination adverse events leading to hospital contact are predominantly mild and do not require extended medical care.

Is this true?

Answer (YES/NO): YES